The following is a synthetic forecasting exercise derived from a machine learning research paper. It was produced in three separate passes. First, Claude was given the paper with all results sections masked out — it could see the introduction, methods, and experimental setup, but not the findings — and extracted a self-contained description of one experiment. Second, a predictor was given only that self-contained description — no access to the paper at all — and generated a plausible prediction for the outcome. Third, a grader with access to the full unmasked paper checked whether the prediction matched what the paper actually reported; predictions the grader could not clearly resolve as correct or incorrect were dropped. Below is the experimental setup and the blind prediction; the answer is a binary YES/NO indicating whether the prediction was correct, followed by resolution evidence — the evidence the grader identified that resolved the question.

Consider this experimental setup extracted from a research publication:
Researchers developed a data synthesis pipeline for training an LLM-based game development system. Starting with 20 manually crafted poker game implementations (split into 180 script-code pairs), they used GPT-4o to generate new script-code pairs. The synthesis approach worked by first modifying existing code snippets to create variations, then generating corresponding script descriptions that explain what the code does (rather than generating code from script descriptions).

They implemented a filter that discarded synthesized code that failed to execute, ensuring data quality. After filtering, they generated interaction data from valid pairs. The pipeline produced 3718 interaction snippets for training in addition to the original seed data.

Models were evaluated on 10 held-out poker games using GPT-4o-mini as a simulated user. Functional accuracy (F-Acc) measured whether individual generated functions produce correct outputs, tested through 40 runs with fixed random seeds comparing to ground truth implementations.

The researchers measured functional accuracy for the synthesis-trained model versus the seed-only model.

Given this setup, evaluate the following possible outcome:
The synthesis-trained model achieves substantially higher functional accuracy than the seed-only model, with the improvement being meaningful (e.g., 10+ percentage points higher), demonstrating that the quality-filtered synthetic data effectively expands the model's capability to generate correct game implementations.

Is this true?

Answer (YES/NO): YES